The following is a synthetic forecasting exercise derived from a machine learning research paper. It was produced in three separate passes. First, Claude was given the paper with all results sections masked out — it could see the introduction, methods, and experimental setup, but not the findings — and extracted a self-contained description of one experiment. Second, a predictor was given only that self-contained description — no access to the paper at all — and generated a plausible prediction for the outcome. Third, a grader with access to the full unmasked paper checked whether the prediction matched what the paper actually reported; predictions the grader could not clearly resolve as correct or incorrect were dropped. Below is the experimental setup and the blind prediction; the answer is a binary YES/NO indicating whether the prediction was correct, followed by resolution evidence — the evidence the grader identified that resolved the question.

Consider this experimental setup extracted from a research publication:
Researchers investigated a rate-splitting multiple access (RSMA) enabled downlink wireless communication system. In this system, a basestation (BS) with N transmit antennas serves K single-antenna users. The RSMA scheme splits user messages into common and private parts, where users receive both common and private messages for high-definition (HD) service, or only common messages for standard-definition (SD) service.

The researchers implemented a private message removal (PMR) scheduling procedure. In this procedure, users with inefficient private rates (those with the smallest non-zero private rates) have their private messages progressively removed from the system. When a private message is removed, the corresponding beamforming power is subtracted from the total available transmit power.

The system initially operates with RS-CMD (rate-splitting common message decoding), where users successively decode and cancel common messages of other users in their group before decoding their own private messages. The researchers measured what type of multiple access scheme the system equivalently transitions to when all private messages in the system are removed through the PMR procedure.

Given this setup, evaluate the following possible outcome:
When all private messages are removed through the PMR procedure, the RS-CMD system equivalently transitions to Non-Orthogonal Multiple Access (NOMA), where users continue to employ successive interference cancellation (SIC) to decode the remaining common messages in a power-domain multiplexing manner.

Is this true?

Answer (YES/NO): NO